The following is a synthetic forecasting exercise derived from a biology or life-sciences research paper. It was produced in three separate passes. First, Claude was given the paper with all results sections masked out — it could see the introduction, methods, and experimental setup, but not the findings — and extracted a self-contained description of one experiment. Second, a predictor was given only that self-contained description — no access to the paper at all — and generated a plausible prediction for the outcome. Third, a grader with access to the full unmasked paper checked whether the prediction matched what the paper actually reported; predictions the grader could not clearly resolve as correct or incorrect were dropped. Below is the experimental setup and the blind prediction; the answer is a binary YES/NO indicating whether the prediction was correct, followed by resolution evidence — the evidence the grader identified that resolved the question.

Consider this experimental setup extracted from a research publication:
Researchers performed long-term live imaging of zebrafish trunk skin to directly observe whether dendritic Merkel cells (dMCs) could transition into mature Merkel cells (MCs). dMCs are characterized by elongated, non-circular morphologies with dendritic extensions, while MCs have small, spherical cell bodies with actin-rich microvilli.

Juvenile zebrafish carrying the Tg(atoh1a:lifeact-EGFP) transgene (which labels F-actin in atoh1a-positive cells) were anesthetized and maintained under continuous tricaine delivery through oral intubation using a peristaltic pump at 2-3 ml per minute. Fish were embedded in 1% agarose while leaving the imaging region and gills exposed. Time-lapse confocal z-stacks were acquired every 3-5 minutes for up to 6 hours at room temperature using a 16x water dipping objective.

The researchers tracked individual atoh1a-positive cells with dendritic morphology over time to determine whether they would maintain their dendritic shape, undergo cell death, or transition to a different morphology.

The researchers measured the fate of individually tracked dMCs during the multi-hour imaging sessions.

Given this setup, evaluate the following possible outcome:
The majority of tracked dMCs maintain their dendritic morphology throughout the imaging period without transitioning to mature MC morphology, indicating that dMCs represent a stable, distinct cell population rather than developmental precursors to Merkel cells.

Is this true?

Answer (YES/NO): NO